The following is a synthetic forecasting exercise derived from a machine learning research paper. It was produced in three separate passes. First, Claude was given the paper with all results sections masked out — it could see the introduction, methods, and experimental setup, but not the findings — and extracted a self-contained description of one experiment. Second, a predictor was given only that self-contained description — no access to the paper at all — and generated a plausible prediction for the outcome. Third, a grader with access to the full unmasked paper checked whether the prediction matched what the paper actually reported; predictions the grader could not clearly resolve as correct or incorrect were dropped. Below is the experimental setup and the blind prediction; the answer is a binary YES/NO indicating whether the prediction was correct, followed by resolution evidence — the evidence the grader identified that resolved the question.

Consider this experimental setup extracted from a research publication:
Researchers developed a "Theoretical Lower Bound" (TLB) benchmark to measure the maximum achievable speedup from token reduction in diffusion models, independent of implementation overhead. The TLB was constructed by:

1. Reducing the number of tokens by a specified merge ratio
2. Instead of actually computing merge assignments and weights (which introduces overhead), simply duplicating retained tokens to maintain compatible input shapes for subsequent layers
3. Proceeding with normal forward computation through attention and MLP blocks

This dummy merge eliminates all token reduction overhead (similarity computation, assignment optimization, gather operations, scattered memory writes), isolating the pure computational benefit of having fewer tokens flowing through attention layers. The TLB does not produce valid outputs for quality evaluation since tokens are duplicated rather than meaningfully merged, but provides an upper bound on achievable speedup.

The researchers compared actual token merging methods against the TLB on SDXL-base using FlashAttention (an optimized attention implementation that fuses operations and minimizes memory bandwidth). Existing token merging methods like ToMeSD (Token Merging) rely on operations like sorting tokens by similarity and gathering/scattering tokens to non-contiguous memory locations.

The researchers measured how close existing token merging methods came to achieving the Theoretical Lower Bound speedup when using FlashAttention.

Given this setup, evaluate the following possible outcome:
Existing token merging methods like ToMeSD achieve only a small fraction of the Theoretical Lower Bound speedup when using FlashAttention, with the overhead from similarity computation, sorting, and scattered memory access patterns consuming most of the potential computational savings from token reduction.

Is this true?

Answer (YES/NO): YES